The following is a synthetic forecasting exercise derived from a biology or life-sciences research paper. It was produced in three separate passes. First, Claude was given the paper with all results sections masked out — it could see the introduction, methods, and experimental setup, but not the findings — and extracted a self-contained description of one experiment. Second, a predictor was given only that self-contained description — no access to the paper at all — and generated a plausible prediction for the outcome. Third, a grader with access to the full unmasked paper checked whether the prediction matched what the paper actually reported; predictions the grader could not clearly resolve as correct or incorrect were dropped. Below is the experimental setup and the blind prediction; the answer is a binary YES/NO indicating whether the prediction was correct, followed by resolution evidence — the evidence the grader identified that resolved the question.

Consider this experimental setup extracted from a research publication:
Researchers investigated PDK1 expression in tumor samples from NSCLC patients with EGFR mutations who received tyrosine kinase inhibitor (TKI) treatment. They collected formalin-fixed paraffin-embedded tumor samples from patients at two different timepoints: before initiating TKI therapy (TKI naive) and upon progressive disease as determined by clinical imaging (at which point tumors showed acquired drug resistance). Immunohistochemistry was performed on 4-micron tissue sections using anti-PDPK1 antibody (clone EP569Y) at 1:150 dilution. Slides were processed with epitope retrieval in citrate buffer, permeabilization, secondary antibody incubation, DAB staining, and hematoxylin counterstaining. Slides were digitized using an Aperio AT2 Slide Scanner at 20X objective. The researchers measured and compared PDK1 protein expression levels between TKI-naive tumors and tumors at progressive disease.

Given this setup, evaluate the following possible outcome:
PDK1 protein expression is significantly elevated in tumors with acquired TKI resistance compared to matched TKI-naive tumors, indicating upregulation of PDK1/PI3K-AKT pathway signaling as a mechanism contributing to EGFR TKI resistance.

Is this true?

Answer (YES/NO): YES